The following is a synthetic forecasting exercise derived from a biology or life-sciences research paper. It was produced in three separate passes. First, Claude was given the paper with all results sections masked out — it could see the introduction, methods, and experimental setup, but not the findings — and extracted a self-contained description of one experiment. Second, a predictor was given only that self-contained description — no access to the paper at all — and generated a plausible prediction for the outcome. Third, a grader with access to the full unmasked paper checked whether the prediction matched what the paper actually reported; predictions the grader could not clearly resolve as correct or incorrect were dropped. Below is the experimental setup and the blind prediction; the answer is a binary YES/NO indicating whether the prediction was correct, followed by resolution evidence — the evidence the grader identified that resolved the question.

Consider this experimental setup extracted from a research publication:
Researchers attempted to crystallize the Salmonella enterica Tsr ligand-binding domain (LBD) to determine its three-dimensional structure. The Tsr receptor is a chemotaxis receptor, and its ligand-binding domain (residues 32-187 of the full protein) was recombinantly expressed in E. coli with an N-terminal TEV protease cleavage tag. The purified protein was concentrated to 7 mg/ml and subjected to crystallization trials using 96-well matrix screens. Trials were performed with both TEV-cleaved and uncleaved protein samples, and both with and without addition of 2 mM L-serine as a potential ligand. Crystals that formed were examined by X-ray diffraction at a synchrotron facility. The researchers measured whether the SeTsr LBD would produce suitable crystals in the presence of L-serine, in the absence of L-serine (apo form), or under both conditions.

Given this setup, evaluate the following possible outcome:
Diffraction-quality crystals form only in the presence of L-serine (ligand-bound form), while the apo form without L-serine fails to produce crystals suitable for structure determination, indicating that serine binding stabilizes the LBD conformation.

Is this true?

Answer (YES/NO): YES